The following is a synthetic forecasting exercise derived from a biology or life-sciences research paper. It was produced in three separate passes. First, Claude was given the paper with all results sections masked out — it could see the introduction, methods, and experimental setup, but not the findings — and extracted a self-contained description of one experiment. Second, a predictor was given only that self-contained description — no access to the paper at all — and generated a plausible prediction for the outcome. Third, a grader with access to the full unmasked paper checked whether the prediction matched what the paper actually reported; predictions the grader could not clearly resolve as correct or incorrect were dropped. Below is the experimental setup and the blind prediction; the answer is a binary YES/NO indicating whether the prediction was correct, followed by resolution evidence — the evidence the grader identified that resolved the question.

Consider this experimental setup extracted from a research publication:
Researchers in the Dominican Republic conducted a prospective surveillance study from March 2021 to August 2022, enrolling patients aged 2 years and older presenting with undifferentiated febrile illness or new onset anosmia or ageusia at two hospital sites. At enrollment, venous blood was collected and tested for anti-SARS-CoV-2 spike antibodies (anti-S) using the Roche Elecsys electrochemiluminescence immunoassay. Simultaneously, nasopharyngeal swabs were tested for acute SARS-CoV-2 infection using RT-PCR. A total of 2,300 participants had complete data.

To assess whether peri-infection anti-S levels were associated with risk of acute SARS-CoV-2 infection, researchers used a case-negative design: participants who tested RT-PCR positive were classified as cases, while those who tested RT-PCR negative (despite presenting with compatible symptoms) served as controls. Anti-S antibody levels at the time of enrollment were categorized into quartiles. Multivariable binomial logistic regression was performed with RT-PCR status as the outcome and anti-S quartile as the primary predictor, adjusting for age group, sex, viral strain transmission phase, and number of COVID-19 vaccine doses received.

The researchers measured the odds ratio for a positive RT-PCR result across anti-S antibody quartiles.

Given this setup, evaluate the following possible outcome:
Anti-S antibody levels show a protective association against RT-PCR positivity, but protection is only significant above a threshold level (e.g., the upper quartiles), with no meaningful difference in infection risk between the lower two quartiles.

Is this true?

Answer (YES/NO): NO